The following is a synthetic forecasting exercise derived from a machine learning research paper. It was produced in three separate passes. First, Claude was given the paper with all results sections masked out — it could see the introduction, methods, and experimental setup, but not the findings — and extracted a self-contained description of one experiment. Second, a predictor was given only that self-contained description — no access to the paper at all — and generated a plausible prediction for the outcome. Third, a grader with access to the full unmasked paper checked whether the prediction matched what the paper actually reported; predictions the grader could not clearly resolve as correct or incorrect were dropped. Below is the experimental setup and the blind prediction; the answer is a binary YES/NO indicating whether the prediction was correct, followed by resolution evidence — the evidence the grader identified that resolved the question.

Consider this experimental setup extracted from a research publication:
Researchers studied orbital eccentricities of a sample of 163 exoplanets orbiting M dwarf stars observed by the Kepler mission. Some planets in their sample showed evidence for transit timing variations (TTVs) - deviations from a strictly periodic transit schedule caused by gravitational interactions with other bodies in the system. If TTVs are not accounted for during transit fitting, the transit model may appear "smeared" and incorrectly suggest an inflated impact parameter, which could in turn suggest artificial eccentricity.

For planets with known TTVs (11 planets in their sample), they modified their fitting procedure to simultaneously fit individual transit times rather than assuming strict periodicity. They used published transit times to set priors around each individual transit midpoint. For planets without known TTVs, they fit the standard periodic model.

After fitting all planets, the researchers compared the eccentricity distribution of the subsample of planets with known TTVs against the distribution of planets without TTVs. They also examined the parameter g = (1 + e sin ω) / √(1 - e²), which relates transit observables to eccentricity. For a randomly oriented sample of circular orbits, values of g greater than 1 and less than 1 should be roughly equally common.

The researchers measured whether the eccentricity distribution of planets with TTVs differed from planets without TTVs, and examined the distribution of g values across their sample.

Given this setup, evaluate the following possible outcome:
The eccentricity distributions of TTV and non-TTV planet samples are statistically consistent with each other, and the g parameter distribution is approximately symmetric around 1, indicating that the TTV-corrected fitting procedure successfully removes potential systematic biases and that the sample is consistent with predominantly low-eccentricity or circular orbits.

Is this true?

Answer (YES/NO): NO